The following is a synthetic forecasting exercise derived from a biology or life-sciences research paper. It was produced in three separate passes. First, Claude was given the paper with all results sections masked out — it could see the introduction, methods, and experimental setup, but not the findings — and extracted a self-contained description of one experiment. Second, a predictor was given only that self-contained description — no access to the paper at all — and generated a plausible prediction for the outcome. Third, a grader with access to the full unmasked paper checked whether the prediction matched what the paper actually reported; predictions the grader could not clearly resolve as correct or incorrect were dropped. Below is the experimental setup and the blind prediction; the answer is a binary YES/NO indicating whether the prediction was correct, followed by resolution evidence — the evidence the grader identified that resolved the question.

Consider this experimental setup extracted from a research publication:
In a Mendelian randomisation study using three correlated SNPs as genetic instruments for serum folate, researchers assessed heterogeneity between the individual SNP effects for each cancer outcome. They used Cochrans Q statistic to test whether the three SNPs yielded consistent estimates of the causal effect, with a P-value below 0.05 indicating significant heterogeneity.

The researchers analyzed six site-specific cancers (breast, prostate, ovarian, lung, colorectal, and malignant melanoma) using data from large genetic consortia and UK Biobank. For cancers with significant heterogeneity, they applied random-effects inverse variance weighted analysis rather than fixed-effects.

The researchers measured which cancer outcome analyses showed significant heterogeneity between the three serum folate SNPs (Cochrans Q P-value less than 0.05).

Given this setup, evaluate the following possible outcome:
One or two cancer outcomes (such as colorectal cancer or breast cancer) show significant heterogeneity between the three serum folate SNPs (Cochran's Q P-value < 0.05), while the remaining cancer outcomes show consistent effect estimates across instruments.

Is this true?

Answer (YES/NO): YES